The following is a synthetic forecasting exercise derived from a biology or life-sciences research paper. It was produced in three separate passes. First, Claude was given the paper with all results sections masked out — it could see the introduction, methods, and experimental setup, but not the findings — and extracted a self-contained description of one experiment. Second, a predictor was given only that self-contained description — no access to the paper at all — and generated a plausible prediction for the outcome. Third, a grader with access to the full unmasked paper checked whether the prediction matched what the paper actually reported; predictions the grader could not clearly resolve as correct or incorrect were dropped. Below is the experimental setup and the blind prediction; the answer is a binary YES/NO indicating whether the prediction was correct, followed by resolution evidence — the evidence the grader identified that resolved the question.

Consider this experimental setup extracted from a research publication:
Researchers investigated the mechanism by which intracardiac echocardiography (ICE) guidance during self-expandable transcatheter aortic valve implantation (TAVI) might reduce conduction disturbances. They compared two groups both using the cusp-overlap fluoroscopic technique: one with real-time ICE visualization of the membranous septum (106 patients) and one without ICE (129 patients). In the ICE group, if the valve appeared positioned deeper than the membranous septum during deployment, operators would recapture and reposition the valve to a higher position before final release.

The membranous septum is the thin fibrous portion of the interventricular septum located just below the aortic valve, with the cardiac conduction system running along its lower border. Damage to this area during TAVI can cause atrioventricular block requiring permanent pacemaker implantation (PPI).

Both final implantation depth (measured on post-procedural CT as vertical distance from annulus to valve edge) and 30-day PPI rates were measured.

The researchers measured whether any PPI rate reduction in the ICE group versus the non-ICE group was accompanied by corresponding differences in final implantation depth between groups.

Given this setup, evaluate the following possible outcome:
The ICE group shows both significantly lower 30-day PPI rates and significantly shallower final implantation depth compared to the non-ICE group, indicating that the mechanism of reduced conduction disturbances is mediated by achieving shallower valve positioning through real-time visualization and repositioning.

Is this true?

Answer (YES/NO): NO